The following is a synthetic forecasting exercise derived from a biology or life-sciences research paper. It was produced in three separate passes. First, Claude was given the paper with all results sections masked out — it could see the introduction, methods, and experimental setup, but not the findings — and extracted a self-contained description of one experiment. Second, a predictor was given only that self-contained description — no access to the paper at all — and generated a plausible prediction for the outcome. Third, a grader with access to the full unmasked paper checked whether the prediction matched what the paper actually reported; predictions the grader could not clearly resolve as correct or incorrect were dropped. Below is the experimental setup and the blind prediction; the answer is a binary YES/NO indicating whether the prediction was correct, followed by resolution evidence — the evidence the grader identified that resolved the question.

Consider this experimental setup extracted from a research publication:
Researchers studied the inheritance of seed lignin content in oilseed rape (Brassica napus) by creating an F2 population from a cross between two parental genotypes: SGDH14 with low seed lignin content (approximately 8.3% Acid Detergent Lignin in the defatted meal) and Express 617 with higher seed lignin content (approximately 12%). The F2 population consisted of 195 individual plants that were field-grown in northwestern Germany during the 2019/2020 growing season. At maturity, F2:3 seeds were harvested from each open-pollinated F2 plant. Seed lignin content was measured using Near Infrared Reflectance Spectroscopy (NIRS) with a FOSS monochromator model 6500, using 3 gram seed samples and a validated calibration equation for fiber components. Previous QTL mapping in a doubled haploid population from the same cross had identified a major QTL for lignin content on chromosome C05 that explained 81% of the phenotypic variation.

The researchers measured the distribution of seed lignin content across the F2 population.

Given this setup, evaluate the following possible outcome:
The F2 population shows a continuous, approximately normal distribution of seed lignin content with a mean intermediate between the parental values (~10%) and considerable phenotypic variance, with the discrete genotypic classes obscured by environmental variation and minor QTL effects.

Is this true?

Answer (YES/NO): NO